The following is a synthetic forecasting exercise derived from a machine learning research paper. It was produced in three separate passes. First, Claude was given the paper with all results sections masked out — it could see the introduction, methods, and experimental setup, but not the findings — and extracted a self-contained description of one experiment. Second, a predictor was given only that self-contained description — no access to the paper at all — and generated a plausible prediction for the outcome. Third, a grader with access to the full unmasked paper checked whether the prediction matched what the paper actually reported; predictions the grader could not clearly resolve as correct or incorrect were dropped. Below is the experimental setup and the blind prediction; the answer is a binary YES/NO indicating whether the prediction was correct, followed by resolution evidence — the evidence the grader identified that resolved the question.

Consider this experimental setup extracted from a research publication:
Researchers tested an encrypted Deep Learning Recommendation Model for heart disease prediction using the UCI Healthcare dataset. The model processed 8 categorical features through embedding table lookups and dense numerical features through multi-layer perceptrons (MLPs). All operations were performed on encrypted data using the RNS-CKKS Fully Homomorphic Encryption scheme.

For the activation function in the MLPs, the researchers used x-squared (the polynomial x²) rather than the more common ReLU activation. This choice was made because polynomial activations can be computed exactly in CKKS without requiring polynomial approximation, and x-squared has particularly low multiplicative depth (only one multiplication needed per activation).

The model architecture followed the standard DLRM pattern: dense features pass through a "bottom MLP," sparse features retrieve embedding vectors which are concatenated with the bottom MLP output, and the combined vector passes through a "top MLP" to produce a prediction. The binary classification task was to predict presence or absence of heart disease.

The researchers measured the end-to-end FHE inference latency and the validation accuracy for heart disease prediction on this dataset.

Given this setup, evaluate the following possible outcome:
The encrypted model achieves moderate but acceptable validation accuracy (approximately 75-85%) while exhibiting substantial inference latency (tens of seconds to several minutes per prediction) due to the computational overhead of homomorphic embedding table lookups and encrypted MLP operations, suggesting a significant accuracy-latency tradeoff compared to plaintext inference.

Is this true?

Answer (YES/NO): YES